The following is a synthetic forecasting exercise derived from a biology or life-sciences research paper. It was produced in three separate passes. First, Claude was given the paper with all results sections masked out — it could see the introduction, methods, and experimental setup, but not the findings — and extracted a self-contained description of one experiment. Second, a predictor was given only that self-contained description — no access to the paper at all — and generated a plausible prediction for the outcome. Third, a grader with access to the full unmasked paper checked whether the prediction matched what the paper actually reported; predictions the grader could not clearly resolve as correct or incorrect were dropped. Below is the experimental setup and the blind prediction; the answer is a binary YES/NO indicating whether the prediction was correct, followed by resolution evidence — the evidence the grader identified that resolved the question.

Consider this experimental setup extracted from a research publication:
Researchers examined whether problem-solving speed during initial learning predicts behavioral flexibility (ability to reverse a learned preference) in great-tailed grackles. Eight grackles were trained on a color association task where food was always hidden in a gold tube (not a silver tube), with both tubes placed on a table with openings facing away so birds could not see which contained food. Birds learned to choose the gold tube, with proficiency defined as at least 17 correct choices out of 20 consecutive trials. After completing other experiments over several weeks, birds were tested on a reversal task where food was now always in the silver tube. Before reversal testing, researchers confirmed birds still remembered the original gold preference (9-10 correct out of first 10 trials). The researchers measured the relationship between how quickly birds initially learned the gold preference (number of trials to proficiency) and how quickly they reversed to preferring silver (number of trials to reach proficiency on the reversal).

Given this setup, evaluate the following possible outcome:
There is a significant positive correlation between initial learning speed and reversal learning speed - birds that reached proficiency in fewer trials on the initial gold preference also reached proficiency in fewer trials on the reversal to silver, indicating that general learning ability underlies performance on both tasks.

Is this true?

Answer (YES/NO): NO